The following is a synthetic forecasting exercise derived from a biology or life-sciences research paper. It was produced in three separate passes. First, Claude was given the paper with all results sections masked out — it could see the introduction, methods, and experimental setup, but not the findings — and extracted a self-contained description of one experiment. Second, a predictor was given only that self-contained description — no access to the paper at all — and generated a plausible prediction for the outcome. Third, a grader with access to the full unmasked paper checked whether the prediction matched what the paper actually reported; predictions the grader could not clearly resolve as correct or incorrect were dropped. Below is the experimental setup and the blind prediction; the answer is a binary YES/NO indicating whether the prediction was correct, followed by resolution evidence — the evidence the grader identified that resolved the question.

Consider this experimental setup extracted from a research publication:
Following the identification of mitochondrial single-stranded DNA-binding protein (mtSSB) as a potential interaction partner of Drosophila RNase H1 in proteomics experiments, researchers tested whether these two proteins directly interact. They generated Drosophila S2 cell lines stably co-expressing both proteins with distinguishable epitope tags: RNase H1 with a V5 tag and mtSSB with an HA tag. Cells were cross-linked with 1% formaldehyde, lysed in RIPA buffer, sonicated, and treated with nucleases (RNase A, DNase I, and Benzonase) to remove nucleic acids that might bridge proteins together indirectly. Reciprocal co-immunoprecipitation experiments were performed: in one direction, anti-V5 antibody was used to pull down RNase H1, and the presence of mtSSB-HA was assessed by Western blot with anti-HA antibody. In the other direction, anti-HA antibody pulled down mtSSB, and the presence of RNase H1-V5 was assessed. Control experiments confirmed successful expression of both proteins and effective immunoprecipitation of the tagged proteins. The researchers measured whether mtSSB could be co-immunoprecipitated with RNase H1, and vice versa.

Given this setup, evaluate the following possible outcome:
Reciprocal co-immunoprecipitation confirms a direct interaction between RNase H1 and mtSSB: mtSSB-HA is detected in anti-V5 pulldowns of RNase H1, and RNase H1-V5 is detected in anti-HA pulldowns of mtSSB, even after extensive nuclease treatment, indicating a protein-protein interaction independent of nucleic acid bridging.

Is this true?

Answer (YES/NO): NO